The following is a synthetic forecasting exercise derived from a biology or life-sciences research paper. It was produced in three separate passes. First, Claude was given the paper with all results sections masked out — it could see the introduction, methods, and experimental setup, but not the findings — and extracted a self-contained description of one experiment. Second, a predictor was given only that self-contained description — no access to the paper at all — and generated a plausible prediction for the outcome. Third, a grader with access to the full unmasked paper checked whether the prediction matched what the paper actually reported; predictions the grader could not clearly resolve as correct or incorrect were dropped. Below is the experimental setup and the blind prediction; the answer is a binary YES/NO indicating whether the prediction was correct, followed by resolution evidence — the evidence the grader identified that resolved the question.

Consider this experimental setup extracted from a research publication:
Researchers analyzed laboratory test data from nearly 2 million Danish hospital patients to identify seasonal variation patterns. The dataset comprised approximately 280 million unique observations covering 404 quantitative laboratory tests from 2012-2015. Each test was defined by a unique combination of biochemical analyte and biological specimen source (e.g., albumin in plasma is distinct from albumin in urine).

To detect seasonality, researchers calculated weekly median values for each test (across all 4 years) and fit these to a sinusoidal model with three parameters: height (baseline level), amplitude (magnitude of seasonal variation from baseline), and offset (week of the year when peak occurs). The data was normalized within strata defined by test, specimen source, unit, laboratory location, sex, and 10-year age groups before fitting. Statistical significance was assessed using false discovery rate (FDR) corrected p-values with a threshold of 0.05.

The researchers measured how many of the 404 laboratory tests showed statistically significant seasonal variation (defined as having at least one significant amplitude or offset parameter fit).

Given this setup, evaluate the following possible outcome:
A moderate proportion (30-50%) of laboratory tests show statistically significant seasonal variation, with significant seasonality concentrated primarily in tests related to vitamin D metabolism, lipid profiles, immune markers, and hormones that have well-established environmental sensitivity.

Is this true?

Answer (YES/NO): NO